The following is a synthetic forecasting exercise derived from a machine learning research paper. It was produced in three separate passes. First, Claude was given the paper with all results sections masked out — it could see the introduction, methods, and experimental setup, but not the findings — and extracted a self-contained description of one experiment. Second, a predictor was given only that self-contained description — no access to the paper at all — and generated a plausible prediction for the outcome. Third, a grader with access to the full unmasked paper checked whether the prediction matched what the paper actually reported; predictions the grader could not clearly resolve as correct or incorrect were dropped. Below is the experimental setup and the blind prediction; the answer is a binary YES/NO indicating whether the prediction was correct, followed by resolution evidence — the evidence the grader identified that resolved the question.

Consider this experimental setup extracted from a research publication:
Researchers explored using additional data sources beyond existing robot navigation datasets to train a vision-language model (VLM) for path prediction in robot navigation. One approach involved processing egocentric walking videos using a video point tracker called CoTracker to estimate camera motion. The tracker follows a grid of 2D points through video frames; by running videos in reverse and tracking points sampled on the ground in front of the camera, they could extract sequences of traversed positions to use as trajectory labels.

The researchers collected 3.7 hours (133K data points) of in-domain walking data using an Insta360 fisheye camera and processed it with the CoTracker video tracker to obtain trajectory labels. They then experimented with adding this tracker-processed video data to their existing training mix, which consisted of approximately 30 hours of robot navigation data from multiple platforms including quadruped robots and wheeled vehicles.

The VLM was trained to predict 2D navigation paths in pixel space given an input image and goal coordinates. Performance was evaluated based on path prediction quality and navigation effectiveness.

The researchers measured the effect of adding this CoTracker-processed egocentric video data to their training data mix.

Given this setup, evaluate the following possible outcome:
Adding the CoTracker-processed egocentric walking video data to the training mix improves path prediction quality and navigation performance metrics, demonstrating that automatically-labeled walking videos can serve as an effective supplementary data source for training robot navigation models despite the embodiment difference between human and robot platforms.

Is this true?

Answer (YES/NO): NO